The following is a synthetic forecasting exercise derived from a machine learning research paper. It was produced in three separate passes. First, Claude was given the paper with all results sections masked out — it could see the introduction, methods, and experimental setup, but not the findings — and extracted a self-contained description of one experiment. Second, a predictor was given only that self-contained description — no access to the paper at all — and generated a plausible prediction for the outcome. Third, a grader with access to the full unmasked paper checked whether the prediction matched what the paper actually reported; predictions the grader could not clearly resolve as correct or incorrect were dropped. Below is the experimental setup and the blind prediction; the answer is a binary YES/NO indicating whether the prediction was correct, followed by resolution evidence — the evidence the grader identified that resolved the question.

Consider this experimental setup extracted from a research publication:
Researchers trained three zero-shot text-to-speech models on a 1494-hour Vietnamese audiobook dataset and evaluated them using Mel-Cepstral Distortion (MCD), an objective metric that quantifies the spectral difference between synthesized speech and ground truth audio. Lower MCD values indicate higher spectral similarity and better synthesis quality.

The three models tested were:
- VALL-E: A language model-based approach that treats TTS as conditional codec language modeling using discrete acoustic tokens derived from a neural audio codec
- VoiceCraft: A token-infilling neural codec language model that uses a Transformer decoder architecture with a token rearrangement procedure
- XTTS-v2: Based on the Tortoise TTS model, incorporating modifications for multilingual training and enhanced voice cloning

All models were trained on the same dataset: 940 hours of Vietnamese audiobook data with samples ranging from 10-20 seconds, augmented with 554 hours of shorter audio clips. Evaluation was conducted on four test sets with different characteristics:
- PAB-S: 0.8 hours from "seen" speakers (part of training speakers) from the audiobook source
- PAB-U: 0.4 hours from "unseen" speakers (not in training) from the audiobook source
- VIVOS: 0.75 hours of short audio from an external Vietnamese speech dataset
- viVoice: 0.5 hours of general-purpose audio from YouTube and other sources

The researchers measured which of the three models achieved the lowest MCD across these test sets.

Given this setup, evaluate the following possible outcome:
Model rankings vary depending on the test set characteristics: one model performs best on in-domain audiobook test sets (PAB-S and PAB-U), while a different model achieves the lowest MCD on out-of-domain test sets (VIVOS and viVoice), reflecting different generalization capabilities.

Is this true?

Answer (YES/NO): NO